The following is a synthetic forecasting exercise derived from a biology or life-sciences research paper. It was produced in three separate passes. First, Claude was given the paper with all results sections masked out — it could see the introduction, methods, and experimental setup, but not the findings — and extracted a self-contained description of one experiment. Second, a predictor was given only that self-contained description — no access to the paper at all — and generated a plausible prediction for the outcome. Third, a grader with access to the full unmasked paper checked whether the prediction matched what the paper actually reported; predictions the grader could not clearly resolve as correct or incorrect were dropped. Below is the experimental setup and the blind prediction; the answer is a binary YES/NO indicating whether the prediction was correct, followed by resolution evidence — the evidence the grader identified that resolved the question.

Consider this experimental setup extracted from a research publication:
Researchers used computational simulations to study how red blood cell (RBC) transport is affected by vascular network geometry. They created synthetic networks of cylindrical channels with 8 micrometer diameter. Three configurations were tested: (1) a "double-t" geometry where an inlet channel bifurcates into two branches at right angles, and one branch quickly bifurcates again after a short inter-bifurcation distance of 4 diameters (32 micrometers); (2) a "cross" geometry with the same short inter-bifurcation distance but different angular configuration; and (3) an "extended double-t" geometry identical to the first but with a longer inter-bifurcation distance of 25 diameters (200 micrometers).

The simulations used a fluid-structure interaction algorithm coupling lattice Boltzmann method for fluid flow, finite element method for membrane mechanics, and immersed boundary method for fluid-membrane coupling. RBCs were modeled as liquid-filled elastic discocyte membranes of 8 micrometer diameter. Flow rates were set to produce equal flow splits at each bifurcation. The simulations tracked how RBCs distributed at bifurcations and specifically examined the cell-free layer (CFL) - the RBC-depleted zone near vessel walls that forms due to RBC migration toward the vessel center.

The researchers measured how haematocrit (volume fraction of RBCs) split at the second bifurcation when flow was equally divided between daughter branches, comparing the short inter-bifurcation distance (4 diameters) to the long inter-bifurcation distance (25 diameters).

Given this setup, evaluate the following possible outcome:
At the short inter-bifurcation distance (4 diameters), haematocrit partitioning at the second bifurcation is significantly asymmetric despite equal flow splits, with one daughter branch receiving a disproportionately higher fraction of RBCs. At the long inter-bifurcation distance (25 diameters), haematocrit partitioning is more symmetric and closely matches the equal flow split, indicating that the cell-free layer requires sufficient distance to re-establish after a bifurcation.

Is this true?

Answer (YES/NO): YES